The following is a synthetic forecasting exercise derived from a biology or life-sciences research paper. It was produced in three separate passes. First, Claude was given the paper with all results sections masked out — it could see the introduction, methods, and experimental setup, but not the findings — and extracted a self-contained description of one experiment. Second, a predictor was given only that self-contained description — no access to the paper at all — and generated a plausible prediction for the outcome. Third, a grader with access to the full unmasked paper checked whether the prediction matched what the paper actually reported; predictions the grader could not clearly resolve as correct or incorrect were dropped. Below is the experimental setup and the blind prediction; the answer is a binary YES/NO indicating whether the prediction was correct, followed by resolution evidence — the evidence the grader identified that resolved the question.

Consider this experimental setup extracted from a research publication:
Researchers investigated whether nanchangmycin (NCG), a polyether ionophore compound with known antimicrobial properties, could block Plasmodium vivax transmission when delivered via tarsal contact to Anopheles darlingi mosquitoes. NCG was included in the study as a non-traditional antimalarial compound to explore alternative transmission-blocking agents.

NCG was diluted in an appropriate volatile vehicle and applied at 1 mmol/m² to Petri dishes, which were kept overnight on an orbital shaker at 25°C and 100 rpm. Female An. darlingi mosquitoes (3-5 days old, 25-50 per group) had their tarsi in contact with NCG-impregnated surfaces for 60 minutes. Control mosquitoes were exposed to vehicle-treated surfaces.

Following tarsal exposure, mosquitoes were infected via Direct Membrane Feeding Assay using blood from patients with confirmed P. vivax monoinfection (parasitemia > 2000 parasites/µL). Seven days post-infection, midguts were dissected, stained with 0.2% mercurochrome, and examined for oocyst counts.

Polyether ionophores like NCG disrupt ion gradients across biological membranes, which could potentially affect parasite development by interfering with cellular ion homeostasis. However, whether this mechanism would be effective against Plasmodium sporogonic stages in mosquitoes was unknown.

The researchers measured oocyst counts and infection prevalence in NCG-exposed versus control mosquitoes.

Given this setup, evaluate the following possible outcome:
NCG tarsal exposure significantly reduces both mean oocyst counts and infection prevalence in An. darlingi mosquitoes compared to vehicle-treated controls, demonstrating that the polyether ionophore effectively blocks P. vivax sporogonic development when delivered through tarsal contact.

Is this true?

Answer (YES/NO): NO